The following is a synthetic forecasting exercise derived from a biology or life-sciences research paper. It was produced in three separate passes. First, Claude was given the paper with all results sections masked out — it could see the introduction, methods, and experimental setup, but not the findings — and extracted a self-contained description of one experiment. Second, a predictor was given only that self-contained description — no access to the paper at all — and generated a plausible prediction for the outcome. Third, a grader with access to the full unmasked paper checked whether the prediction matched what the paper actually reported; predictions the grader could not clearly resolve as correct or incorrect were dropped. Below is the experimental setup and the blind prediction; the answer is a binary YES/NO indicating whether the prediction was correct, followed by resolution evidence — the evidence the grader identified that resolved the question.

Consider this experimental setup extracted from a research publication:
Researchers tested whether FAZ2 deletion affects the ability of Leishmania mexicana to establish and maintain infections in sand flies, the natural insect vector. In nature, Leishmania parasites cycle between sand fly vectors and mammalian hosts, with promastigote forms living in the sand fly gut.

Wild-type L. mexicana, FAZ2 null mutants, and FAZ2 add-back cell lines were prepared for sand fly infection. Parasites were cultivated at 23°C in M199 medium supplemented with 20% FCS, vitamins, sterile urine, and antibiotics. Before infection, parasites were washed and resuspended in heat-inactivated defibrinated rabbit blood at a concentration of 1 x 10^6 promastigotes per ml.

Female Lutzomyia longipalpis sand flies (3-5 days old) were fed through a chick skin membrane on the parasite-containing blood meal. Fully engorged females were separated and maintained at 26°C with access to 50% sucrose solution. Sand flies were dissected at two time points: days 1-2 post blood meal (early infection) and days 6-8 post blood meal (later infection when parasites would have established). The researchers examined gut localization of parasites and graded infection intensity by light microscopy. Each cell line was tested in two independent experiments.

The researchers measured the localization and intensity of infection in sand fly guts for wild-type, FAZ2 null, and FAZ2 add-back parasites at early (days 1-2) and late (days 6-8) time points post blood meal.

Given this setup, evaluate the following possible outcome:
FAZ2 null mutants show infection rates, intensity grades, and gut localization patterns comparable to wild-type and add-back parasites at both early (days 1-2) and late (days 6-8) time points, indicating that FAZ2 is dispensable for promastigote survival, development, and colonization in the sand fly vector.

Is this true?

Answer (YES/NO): NO